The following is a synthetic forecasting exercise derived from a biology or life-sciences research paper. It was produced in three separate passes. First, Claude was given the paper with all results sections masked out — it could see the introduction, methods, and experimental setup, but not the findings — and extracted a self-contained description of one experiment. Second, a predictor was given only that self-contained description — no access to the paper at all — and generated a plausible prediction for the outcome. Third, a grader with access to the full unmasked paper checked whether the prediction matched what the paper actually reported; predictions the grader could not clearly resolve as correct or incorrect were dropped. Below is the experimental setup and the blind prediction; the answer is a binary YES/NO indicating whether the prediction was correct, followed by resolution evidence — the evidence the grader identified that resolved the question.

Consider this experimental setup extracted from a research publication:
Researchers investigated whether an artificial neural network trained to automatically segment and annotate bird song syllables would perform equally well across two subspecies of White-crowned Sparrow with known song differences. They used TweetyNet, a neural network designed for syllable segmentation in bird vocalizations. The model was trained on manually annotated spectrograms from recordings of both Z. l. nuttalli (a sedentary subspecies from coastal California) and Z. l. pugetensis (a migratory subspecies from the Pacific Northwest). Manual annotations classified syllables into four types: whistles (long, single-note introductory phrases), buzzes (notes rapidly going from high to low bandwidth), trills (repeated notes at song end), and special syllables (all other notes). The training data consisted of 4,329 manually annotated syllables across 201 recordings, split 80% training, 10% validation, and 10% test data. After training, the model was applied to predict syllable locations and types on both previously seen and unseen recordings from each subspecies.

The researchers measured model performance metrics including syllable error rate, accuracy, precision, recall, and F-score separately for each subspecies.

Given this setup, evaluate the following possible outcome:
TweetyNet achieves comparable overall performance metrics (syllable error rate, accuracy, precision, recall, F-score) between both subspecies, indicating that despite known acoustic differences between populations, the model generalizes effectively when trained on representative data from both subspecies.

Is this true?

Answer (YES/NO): NO